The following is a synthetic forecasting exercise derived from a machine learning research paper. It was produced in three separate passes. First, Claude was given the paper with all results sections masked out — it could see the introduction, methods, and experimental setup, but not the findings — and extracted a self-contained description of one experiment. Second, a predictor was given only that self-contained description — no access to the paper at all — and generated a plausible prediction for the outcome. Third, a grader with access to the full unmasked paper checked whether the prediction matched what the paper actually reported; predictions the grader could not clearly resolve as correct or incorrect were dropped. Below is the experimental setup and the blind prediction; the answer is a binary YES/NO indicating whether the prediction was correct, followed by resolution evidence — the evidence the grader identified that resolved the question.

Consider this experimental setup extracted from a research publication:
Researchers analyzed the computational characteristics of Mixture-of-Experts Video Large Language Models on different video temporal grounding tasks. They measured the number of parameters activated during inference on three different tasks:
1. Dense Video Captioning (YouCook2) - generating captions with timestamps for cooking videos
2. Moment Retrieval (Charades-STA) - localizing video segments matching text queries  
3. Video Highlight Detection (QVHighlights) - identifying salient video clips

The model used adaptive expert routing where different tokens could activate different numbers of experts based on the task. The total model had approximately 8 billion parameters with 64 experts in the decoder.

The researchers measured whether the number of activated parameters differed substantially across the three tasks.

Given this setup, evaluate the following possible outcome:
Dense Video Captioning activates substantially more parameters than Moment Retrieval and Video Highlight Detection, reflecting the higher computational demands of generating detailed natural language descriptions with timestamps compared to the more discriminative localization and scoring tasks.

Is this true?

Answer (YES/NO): YES